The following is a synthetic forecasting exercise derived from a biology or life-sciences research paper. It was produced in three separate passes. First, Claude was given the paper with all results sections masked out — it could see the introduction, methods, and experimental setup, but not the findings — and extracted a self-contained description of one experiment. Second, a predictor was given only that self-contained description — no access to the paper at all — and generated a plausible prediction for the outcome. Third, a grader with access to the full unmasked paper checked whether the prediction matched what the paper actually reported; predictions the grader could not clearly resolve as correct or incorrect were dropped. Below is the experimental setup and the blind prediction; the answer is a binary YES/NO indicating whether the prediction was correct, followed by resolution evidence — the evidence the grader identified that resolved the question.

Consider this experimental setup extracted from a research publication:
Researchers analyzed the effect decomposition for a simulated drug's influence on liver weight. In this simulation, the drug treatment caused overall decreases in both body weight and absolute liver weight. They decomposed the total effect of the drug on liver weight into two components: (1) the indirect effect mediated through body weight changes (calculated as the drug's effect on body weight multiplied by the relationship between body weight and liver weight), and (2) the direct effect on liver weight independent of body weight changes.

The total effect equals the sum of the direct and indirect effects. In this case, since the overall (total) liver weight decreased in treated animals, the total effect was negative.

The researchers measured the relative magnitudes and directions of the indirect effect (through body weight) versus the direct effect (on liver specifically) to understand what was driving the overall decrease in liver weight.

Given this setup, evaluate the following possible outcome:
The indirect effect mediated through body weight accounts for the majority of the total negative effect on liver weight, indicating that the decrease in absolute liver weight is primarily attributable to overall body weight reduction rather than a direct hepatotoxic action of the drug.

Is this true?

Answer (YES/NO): NO